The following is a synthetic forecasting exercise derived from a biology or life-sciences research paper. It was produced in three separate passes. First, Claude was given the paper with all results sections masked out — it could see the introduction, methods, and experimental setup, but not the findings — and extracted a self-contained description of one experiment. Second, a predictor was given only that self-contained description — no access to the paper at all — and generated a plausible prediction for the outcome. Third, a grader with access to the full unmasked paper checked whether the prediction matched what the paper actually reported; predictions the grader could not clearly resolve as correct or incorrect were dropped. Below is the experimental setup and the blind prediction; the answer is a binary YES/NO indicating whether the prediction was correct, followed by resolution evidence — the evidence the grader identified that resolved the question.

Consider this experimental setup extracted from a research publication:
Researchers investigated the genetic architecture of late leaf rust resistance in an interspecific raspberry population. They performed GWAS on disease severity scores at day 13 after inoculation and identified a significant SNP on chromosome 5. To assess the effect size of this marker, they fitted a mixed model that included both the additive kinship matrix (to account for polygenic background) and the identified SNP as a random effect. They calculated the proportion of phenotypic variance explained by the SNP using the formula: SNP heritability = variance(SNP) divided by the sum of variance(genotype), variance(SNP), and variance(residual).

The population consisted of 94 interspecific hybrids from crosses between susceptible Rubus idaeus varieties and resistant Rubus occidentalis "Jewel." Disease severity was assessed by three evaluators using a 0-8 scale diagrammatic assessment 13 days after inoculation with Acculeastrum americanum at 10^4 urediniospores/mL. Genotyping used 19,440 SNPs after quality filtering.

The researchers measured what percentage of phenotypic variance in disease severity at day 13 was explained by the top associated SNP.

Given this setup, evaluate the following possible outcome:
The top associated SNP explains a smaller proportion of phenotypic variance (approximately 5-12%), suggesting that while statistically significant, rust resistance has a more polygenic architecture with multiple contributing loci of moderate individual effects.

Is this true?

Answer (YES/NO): NO